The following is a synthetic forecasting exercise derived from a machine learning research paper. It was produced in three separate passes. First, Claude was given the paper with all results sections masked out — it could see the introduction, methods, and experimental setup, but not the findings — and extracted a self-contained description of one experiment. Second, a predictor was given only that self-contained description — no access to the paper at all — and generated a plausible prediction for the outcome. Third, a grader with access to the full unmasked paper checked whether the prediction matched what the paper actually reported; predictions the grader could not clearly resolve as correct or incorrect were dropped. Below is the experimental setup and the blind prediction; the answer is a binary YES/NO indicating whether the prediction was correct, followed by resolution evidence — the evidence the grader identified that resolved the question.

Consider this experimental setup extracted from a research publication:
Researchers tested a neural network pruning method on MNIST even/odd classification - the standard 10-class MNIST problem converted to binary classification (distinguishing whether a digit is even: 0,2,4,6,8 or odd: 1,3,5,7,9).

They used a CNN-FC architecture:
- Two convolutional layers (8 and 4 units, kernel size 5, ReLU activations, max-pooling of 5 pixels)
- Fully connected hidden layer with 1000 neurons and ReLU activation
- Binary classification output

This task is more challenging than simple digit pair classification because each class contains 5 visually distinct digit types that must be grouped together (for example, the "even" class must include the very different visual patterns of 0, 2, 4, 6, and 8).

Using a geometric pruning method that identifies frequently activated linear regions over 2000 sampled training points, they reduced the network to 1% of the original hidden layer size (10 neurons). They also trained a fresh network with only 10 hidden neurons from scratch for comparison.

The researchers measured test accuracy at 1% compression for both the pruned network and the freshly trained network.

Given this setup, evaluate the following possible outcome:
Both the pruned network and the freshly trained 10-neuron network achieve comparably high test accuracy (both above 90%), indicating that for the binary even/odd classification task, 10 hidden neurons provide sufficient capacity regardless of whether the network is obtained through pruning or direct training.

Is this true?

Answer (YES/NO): YES